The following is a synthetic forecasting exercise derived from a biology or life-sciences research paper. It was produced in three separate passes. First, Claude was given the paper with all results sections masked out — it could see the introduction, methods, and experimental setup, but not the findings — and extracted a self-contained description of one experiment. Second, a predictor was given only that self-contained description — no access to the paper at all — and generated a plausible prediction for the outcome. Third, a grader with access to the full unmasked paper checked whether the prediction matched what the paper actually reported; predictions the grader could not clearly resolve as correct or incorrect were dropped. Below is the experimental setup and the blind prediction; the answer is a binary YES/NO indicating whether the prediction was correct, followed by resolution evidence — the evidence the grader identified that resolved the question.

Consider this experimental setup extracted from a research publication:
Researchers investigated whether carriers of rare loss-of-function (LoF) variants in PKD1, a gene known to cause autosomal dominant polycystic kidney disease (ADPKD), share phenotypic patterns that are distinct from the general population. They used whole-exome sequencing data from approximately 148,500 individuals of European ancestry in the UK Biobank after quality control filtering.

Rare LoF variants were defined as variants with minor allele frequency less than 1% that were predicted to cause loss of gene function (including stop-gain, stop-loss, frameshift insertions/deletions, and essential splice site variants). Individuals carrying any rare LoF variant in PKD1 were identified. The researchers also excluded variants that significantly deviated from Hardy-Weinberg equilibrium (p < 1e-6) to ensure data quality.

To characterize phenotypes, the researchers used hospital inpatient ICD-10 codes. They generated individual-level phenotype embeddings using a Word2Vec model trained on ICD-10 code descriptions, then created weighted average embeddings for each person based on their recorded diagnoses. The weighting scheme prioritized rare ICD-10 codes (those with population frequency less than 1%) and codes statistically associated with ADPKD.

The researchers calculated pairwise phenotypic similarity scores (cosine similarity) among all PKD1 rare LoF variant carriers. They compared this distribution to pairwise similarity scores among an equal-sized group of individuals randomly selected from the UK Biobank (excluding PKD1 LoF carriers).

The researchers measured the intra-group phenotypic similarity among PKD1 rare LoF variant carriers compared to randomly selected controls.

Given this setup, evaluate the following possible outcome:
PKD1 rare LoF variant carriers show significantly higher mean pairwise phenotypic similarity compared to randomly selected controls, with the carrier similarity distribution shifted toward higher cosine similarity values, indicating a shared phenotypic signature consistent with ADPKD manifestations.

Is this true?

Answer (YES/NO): YES